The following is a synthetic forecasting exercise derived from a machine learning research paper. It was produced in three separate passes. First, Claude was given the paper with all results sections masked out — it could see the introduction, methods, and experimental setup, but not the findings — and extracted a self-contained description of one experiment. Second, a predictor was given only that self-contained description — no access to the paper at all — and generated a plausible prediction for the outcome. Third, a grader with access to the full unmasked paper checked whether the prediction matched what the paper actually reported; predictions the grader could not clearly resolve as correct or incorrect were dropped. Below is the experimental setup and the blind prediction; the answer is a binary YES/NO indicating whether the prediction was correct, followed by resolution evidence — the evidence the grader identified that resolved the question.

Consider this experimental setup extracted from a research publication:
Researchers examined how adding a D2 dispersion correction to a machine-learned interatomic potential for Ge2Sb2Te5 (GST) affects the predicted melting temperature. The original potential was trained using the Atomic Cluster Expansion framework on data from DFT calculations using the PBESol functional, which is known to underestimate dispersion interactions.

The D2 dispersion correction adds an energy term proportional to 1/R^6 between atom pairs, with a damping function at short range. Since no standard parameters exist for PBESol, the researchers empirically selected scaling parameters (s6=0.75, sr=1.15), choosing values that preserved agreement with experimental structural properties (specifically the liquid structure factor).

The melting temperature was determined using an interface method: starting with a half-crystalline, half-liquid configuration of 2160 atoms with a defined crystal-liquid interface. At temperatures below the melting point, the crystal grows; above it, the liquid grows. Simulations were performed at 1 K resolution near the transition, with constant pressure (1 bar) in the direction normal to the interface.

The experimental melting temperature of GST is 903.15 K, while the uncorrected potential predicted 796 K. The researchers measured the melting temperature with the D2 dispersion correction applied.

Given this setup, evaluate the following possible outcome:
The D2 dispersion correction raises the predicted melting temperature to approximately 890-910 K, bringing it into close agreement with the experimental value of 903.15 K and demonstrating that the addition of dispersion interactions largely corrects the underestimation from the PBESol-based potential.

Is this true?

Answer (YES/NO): NO